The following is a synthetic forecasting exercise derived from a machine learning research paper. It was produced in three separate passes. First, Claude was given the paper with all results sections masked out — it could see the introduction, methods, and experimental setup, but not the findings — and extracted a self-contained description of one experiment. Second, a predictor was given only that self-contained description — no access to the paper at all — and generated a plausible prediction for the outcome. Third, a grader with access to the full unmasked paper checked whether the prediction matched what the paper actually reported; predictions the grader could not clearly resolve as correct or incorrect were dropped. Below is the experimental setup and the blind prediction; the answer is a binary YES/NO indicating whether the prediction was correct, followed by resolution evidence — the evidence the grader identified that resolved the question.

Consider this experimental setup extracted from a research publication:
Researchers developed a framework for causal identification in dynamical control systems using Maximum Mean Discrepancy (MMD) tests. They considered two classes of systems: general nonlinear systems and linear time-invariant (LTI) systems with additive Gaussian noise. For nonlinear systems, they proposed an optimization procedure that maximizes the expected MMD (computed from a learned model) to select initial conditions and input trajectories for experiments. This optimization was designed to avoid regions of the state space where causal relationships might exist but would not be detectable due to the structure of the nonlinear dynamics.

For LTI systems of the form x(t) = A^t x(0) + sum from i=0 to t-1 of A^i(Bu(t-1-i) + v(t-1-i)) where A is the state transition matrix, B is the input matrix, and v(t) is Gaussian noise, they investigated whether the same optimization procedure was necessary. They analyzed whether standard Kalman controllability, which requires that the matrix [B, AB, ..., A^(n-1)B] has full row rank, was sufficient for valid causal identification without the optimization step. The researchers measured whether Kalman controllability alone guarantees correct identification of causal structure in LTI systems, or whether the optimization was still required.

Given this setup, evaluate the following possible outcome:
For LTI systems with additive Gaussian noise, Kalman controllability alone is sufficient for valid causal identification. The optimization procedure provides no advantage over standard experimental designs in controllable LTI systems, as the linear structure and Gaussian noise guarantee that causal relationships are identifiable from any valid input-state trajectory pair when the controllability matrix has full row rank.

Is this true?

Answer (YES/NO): YES